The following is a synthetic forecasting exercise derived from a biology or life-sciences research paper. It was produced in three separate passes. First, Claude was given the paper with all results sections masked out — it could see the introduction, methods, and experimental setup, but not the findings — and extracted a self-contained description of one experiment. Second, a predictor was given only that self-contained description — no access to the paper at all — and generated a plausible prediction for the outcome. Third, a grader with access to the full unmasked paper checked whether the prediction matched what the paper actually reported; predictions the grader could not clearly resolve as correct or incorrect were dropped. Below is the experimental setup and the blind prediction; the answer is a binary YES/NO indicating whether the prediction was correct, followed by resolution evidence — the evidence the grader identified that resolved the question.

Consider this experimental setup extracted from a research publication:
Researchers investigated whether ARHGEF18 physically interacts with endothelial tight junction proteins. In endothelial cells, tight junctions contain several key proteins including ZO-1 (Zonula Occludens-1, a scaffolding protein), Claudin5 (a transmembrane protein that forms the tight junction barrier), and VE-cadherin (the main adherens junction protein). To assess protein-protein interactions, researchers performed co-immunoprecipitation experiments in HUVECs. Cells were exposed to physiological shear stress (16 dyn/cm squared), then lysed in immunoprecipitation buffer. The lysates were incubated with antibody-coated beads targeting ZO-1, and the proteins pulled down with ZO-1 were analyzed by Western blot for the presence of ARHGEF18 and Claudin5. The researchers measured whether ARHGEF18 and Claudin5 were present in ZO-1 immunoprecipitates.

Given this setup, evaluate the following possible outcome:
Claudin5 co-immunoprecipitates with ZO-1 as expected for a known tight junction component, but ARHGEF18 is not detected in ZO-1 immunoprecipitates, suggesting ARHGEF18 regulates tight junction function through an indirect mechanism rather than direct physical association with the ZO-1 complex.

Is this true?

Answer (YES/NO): NO